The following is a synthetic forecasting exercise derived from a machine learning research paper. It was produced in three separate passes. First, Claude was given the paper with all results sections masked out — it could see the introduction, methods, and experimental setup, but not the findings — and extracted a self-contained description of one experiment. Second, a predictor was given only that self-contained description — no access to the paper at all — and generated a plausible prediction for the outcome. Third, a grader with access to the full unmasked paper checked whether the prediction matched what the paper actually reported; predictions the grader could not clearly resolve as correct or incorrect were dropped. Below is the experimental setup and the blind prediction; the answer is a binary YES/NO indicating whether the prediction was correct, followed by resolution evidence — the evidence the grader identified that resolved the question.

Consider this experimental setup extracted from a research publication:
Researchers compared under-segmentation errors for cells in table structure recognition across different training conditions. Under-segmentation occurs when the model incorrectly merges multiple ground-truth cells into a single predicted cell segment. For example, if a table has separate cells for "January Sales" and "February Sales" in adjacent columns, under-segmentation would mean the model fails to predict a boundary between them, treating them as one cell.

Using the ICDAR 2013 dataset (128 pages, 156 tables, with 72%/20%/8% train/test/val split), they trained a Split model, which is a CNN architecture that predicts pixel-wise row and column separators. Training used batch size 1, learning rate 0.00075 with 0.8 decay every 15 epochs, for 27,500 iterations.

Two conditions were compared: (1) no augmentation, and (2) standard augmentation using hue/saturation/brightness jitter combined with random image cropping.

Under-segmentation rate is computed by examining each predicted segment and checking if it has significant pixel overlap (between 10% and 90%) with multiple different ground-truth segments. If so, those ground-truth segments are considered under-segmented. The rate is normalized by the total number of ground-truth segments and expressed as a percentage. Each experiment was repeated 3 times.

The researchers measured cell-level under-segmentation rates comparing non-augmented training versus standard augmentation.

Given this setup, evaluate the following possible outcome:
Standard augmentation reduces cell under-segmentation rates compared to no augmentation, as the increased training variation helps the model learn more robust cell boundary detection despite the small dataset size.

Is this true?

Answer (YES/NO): NO